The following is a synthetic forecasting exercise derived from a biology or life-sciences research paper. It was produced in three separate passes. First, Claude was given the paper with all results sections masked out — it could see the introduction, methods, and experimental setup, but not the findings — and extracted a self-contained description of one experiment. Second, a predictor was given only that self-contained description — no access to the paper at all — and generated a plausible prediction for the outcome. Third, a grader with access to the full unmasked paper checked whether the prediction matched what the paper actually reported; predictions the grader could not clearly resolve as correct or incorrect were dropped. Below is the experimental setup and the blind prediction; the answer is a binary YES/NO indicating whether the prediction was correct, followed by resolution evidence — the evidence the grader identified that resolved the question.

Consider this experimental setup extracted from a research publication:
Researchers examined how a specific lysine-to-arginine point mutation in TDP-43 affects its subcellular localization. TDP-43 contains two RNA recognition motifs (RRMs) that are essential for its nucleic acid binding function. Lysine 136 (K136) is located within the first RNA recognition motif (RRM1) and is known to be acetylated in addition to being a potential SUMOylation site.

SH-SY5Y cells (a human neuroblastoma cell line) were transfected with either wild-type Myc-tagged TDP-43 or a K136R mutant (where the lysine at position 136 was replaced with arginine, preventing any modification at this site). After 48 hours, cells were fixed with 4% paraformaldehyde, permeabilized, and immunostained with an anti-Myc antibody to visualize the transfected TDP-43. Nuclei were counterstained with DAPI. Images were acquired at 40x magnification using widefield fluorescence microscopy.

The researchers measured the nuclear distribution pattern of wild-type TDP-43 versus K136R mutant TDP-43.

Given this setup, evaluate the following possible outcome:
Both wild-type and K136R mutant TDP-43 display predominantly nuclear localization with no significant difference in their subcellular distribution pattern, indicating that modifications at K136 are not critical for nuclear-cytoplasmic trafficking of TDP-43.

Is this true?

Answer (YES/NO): NO